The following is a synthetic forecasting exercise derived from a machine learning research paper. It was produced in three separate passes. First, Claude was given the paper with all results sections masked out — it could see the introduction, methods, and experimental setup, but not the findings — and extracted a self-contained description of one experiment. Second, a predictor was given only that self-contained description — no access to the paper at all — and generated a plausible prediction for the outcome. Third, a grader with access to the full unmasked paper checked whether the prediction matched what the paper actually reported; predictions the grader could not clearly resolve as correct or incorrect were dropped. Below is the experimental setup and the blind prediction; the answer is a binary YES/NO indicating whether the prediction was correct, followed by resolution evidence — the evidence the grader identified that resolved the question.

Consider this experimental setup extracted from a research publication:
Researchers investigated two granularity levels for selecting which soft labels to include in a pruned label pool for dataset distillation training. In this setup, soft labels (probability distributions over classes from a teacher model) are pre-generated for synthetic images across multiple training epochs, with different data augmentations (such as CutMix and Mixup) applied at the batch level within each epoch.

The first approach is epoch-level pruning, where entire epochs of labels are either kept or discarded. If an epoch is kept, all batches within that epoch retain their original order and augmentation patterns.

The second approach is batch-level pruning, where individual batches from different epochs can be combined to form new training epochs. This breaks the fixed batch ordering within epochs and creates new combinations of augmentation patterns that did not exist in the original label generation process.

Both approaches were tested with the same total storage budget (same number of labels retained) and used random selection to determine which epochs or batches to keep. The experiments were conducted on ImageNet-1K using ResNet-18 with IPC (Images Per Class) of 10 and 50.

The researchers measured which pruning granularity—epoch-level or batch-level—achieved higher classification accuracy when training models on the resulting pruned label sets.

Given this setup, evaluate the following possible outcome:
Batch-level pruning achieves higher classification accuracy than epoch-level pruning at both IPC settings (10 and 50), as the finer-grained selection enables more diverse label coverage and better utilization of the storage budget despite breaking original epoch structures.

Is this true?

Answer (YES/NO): NO